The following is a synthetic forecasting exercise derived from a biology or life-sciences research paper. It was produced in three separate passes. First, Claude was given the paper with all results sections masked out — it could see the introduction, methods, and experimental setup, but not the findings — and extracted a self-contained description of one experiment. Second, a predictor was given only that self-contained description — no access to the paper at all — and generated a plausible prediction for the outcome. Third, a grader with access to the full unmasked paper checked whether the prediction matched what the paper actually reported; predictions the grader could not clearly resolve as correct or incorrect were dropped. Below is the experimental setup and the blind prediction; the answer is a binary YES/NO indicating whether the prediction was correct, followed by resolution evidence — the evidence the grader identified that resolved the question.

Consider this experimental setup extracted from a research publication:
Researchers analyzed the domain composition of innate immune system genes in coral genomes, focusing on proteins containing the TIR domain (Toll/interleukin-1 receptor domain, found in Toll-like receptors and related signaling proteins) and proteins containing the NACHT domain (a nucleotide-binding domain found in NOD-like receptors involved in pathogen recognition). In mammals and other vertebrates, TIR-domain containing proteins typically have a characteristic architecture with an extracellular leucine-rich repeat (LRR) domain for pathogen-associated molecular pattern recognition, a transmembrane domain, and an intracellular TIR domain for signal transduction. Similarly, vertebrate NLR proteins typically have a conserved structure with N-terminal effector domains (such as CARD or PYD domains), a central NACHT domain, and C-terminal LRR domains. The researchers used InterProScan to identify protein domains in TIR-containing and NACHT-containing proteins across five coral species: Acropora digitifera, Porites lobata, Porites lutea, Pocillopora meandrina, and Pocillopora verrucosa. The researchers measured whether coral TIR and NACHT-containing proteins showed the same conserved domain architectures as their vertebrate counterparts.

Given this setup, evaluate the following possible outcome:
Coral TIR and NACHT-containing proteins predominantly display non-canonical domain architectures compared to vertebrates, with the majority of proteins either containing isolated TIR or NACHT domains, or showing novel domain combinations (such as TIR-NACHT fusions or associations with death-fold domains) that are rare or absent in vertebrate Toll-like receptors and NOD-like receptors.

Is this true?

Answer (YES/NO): YES